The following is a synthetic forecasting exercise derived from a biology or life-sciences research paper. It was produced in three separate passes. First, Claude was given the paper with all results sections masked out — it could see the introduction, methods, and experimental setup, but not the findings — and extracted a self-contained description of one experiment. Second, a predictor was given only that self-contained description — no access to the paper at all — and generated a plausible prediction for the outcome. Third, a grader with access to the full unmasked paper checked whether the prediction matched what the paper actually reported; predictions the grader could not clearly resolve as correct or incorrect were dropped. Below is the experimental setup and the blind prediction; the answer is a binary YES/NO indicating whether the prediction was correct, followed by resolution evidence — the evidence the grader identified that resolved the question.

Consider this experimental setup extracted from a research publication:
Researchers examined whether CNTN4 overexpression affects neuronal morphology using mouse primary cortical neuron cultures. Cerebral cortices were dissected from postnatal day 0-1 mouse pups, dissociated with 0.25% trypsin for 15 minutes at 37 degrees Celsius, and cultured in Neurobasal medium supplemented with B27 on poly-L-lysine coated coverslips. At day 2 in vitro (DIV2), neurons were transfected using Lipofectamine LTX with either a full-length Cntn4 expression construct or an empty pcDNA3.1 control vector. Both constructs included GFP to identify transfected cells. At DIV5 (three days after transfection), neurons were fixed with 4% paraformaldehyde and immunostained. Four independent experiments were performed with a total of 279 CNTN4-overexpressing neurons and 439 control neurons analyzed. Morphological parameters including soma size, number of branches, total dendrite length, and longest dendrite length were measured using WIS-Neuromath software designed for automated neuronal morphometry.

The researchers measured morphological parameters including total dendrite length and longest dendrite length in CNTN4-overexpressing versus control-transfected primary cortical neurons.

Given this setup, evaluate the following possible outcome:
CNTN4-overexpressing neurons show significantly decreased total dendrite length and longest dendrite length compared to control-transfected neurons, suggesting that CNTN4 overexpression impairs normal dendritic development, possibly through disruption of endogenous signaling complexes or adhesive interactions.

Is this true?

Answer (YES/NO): NO